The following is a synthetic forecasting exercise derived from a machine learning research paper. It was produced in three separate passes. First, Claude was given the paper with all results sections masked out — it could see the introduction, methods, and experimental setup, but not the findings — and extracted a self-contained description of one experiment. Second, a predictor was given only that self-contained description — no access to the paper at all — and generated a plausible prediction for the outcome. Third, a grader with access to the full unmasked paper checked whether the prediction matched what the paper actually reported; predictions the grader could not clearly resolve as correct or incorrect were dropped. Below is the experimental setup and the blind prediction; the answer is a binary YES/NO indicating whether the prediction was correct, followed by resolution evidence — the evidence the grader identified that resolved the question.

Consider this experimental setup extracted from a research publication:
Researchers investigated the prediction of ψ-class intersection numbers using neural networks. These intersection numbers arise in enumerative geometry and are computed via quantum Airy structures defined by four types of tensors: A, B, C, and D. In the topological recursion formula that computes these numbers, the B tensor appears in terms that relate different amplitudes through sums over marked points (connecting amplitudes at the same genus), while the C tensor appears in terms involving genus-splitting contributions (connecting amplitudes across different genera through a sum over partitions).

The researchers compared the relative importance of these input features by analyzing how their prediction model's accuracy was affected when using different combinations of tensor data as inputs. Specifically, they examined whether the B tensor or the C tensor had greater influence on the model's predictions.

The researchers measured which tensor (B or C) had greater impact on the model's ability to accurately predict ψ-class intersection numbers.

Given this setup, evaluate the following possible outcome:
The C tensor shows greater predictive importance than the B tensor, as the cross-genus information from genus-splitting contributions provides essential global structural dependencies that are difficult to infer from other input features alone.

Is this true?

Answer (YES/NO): NO